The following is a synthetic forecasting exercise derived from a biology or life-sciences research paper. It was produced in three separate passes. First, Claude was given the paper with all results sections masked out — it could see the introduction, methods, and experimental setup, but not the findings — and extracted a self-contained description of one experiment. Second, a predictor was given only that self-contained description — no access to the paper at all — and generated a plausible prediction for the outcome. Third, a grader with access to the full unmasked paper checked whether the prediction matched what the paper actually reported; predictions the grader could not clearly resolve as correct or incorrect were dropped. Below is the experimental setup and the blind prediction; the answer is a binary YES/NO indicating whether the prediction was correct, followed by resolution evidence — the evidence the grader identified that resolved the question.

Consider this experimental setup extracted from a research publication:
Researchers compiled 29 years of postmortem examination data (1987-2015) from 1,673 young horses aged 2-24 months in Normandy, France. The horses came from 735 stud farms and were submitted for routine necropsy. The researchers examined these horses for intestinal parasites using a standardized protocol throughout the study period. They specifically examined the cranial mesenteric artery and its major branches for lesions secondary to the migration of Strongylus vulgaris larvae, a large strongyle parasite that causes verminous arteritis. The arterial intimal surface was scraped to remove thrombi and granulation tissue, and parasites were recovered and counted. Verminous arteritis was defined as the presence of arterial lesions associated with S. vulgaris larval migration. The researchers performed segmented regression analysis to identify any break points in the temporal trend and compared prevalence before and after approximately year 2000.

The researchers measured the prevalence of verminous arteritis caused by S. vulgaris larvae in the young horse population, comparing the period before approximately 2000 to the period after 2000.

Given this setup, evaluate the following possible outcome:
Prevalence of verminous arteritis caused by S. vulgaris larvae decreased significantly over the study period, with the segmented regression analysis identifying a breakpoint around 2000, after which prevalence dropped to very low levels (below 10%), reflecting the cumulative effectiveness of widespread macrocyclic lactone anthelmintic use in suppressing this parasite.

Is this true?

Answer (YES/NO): NO